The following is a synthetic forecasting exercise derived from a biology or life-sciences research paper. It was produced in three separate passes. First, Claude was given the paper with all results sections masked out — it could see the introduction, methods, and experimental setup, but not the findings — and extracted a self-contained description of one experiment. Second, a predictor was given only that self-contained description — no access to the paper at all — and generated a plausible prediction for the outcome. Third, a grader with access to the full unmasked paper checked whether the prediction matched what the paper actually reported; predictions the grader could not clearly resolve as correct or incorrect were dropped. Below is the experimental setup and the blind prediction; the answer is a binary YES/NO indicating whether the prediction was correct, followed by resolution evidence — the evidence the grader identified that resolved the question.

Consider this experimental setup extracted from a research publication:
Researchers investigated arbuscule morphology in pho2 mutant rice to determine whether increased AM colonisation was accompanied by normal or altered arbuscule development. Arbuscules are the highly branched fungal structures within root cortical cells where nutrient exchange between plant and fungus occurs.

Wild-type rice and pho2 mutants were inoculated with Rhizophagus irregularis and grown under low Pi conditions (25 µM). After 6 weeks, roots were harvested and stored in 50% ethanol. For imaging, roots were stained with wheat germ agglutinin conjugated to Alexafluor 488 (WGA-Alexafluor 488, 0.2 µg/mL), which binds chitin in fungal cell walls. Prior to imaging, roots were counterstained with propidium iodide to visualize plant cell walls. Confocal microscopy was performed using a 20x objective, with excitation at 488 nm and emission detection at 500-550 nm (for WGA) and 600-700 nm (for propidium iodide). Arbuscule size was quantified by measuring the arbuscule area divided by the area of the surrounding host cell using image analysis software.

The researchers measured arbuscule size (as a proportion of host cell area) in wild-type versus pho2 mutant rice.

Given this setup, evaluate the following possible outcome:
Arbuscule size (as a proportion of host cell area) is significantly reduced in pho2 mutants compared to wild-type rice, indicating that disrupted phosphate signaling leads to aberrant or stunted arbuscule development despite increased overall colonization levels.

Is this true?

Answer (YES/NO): NO